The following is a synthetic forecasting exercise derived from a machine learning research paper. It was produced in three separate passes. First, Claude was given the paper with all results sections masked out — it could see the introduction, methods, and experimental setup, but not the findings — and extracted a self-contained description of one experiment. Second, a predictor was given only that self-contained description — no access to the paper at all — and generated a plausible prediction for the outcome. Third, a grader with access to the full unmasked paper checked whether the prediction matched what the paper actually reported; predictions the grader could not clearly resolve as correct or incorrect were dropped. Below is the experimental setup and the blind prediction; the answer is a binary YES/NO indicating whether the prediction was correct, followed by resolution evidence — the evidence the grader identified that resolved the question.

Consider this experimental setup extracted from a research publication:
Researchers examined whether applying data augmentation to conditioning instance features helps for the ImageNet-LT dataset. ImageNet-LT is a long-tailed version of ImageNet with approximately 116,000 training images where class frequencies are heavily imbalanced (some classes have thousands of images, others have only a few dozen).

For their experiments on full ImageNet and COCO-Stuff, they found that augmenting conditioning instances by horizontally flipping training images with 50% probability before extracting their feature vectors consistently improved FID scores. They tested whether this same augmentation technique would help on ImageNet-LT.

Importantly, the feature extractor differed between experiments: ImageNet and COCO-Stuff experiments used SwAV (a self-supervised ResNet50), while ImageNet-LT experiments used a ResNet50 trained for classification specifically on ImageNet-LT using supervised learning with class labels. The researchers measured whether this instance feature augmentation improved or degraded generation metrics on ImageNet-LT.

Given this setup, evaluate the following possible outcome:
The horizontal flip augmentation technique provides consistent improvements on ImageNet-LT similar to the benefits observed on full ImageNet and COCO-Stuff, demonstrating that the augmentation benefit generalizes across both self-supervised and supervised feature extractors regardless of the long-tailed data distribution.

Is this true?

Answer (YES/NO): NO